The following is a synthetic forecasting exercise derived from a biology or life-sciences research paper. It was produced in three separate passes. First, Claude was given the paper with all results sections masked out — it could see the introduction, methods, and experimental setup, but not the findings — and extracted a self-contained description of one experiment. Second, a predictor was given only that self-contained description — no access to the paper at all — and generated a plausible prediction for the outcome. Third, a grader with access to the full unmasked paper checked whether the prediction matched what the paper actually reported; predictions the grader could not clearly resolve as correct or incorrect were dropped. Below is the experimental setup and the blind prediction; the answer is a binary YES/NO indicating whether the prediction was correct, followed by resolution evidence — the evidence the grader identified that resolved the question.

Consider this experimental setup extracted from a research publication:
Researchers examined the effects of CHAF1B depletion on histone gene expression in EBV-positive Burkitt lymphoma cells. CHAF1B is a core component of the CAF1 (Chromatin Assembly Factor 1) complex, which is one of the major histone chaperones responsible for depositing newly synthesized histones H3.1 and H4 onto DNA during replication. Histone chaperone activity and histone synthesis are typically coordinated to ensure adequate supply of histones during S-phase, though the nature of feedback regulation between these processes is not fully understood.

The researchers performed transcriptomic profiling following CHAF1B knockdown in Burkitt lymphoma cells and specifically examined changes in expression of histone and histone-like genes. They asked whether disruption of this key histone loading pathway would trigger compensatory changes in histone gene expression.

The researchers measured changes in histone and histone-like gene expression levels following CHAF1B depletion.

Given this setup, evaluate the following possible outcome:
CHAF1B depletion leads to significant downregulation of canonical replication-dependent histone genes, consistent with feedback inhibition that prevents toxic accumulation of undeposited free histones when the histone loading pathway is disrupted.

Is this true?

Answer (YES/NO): YES